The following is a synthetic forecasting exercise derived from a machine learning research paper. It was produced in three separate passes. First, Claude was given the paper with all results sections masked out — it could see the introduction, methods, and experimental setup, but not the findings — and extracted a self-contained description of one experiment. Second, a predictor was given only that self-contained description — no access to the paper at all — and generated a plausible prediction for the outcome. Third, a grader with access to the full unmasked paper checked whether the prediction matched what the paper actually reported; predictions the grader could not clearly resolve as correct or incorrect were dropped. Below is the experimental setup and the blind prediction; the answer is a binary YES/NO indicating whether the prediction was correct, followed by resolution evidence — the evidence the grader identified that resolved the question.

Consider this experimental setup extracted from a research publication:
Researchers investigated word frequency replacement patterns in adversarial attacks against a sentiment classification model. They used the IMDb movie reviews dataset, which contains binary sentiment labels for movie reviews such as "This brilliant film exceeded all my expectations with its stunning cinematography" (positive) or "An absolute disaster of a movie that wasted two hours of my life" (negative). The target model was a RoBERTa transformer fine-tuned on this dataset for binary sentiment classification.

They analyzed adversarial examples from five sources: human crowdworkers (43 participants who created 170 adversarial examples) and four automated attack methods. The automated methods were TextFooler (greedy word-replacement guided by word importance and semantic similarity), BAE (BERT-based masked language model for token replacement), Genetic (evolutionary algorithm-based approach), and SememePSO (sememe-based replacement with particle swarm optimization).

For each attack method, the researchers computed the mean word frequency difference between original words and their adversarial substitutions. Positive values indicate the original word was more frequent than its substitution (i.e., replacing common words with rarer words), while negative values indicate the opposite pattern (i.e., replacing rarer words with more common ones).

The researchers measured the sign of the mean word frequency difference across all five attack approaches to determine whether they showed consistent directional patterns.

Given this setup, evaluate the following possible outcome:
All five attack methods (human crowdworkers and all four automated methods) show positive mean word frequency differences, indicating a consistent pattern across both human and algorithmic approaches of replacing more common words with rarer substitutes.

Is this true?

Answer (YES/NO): YES